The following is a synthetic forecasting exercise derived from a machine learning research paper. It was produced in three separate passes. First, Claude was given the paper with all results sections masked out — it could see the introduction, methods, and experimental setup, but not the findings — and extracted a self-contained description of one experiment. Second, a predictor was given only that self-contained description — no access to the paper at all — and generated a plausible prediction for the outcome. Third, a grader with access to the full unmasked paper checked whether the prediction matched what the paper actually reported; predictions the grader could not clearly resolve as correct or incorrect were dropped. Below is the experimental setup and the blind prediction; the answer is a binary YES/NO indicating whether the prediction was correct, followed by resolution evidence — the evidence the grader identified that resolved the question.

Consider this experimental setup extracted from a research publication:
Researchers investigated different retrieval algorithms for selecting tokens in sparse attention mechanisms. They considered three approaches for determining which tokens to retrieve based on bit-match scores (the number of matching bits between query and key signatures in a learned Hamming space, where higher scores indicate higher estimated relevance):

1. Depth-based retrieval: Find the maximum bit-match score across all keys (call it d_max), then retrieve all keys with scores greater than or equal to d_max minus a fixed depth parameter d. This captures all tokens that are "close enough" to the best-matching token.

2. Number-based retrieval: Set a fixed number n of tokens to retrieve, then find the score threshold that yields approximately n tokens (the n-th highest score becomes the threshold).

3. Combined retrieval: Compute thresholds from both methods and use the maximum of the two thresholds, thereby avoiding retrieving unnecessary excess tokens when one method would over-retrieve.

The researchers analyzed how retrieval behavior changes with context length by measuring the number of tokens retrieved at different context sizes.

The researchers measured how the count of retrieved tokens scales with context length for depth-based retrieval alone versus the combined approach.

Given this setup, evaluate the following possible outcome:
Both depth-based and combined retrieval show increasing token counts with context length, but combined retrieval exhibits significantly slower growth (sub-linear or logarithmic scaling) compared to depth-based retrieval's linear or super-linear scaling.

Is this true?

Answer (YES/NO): YES